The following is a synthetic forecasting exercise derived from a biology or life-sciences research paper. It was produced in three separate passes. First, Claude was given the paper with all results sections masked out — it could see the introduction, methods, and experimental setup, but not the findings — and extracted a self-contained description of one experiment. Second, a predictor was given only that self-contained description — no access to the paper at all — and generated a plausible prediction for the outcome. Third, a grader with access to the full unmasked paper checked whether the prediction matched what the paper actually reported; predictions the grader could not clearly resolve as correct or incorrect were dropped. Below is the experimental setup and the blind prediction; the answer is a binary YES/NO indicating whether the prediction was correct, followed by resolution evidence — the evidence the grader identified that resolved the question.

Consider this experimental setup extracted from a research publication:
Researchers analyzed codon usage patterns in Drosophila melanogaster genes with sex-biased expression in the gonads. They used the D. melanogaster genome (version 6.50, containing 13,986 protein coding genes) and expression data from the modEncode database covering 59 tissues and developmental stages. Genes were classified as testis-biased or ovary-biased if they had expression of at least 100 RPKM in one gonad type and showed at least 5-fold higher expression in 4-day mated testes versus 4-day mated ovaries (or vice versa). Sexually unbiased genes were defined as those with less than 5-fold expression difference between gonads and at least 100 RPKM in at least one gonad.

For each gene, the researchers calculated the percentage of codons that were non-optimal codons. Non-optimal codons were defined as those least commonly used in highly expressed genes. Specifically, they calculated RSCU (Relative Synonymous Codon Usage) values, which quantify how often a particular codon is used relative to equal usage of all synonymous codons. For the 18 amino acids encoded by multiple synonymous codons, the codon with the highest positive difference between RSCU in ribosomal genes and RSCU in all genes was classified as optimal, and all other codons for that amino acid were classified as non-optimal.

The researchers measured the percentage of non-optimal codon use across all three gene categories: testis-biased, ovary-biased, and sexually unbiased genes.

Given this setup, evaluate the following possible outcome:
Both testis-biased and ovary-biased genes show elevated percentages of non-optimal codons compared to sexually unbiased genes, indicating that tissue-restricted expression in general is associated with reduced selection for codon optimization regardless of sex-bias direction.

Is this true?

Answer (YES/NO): NO